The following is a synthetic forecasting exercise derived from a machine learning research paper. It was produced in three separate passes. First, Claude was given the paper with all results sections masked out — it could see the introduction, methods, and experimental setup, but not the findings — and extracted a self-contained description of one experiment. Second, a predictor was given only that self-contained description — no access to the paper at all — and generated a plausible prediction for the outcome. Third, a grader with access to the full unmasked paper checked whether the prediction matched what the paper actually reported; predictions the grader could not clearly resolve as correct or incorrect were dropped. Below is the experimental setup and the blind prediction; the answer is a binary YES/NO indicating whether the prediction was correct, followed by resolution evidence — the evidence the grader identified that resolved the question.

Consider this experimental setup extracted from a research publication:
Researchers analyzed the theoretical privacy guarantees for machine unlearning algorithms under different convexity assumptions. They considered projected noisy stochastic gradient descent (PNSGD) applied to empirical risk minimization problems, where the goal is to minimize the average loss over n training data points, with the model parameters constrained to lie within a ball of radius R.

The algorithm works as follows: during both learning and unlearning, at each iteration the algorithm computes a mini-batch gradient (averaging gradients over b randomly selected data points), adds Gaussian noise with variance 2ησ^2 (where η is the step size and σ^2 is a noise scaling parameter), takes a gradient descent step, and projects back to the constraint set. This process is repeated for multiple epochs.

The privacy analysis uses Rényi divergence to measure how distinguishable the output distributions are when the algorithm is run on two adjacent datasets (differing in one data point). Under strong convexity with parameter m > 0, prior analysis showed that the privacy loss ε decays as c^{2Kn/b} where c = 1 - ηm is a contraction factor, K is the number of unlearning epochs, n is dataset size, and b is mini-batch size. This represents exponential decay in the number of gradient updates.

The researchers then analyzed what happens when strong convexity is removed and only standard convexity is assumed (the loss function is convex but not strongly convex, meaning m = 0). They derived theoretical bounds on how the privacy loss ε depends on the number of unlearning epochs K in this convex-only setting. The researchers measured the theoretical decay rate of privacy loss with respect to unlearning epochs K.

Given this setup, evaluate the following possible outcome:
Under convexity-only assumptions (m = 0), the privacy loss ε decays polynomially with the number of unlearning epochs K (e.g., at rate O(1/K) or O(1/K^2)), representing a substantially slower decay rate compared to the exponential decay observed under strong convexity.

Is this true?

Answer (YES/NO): YES